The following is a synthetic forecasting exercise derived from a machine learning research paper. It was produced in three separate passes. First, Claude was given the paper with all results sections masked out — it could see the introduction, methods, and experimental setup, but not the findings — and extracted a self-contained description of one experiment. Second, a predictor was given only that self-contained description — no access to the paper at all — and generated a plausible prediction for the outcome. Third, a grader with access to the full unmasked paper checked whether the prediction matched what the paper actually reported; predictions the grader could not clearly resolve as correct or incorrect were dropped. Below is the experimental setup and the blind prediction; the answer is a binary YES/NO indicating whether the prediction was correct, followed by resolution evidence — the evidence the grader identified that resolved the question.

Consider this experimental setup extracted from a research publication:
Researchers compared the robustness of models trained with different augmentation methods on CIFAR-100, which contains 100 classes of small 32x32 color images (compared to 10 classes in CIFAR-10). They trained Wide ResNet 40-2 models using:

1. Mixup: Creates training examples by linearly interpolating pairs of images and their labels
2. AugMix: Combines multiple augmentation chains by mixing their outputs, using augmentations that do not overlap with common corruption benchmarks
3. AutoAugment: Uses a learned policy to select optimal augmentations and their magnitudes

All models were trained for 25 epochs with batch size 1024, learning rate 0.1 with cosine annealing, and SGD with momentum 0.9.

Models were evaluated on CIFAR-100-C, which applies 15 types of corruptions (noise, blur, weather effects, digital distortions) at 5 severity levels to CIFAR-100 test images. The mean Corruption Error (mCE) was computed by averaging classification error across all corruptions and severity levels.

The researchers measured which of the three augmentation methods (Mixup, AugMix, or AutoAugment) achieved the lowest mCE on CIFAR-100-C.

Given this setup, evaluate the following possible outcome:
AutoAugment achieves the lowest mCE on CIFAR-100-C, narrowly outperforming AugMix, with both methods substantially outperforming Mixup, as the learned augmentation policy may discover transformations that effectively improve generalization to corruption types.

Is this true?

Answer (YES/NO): NO